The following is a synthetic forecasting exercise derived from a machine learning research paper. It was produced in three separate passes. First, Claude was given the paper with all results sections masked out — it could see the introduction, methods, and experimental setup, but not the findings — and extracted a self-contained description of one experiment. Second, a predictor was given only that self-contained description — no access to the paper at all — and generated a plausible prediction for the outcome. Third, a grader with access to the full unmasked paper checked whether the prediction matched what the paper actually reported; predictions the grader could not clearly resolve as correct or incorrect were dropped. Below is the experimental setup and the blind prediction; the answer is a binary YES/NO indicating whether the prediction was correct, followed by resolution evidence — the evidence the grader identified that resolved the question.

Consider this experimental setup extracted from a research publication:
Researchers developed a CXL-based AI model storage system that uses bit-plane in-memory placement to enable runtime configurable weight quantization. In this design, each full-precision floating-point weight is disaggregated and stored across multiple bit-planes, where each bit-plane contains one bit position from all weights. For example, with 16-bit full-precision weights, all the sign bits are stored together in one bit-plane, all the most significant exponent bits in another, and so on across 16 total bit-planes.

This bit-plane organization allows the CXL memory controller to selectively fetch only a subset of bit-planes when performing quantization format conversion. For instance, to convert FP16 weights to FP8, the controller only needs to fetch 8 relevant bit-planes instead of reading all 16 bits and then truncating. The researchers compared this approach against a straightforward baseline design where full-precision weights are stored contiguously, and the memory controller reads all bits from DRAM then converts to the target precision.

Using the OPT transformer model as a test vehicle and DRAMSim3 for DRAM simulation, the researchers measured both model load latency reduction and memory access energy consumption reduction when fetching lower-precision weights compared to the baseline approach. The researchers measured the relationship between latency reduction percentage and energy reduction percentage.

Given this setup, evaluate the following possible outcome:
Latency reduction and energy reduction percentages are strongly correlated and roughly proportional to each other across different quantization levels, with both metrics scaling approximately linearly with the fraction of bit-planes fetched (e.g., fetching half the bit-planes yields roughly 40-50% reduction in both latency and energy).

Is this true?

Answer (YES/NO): NO